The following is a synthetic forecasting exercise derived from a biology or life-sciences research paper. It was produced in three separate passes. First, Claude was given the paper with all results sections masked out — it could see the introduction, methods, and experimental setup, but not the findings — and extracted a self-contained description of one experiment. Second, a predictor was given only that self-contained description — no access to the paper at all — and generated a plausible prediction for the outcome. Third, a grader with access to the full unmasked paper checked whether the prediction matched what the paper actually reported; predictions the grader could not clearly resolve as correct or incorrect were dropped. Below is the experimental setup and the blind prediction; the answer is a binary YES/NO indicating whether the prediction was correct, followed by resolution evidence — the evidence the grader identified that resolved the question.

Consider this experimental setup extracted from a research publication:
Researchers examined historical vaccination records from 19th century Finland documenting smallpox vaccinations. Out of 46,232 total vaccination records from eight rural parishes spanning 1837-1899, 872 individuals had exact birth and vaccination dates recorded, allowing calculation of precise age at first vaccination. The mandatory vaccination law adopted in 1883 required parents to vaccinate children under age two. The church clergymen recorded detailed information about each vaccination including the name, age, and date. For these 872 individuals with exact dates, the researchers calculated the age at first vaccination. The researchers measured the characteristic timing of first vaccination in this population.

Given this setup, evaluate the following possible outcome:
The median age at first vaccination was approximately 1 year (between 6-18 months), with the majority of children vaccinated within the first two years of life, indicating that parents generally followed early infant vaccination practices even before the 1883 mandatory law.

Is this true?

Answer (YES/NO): NO